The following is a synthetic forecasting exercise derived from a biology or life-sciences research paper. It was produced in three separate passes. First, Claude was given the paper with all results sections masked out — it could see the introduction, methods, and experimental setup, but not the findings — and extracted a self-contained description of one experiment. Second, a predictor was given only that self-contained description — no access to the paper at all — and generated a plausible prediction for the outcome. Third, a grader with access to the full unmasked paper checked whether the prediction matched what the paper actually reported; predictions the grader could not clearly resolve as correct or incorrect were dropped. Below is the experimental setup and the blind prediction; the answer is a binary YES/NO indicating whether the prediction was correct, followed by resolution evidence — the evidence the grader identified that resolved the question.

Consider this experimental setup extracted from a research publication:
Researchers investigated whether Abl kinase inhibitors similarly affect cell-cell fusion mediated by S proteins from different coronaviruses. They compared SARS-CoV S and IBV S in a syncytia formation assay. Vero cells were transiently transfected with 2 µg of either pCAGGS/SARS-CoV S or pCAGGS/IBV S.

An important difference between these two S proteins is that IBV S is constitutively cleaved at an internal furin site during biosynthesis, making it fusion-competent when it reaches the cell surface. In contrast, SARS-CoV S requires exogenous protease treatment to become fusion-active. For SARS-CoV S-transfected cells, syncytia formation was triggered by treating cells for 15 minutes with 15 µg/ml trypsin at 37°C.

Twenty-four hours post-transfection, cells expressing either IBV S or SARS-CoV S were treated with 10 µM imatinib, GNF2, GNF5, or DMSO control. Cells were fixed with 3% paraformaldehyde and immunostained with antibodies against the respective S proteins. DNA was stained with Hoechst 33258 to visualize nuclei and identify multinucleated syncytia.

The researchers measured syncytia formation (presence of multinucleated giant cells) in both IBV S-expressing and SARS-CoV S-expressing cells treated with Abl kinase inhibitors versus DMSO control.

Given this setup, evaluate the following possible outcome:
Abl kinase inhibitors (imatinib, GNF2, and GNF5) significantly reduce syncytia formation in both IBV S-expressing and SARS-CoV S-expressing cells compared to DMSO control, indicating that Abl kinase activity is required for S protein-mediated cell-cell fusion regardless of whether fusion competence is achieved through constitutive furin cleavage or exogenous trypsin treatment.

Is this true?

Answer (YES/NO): YES